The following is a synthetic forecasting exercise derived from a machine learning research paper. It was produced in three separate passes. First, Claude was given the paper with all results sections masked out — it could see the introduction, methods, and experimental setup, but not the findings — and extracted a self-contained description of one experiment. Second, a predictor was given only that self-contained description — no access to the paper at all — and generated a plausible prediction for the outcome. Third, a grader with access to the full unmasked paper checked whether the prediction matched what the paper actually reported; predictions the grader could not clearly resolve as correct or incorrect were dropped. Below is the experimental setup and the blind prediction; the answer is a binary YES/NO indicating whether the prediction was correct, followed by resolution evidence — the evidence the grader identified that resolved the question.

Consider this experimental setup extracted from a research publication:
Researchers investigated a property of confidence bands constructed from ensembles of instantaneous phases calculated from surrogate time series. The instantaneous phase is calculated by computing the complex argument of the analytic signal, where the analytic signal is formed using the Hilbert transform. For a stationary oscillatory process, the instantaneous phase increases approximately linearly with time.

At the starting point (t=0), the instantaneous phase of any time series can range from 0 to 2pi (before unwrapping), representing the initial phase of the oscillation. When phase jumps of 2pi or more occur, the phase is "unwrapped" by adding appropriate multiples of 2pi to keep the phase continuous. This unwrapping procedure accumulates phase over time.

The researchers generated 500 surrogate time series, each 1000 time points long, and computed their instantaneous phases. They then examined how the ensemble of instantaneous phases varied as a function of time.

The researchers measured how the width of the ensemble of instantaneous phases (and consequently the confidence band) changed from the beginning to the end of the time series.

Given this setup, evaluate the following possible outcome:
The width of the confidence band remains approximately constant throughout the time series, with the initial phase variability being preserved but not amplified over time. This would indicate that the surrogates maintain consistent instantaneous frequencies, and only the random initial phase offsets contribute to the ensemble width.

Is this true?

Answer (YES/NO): NO